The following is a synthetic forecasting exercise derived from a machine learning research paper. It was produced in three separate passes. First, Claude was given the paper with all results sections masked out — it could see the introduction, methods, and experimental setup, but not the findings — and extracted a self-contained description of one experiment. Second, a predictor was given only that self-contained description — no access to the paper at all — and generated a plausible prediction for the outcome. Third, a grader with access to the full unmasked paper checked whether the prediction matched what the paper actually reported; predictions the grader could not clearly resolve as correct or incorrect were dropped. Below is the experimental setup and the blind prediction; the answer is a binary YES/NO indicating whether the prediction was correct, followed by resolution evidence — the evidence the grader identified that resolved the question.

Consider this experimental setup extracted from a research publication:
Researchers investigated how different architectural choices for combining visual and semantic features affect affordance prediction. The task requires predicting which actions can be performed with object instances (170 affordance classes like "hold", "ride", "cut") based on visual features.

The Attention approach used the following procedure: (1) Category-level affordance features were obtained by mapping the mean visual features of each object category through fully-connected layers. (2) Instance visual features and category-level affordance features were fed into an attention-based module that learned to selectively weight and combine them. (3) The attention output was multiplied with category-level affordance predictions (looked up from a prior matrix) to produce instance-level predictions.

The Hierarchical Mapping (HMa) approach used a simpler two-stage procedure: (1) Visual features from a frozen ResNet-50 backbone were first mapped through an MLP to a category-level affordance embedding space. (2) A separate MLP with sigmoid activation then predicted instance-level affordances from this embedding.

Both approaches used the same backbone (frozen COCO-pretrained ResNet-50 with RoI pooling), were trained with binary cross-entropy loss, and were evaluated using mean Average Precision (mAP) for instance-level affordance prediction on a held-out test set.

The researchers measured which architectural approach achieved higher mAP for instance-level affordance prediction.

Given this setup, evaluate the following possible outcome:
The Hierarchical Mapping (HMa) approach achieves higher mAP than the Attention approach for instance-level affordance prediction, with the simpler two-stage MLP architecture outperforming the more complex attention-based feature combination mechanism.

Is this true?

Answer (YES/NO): YES